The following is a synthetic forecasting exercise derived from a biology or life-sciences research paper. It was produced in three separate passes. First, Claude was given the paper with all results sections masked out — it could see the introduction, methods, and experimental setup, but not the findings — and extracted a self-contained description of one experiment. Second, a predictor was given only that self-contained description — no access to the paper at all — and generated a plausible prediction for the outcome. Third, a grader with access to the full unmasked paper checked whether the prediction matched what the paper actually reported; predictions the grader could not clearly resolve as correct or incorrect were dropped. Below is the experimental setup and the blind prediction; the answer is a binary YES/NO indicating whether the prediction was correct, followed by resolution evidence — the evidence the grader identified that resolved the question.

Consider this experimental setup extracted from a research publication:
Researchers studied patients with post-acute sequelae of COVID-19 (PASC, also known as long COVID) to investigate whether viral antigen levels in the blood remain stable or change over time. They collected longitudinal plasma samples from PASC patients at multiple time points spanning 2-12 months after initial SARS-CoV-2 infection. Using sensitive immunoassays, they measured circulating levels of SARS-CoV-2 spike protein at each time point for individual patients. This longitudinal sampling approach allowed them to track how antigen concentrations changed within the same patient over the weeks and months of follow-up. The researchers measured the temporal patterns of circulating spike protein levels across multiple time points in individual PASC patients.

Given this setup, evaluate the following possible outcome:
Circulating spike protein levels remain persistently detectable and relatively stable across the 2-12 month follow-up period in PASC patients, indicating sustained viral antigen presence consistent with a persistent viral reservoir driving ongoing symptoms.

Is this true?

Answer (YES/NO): NO